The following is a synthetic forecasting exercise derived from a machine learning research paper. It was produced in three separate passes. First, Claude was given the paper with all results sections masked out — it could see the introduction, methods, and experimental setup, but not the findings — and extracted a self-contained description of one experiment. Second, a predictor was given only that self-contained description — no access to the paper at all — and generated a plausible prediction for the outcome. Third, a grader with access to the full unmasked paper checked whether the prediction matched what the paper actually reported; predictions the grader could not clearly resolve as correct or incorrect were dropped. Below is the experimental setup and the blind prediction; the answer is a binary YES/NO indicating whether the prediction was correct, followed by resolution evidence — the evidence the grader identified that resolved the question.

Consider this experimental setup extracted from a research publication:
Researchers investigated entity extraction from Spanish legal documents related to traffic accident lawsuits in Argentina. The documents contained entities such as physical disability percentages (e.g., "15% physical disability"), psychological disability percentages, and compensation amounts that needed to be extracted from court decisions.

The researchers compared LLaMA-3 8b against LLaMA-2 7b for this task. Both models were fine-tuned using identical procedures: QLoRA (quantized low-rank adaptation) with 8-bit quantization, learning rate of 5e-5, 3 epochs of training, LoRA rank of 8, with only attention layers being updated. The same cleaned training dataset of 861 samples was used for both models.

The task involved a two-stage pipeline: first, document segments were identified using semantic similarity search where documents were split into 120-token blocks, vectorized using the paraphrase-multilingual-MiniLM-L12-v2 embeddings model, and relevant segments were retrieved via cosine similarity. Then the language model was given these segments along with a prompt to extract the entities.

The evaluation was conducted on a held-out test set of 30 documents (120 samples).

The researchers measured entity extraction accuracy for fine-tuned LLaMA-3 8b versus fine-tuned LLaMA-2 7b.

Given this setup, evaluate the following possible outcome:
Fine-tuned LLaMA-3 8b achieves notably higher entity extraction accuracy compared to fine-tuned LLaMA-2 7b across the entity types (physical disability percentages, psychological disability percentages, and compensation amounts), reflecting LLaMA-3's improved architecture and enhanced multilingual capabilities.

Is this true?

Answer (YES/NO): YES